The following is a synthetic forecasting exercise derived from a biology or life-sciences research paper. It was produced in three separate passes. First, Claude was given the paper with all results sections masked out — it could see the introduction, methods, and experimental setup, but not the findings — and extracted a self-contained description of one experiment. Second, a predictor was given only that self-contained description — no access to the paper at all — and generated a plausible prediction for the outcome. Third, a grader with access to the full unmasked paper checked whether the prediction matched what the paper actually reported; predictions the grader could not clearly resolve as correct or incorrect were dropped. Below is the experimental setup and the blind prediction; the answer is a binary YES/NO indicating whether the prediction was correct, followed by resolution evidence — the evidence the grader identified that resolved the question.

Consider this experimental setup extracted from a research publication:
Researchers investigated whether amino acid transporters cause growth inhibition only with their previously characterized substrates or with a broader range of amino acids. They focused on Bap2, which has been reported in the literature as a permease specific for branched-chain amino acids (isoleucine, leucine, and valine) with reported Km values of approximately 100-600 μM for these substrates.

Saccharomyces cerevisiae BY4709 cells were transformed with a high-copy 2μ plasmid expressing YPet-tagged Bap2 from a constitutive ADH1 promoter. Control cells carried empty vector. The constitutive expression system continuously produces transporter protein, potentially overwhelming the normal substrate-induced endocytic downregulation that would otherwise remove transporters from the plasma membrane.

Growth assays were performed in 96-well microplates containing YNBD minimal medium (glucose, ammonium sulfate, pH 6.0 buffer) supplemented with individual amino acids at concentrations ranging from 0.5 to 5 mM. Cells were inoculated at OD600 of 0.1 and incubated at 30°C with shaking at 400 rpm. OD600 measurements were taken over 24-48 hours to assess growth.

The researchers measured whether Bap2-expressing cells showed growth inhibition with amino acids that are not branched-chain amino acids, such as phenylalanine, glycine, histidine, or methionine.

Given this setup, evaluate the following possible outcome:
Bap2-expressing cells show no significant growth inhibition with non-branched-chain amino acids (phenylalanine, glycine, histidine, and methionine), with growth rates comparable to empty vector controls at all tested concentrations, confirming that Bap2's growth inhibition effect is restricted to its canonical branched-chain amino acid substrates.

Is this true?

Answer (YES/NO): NO